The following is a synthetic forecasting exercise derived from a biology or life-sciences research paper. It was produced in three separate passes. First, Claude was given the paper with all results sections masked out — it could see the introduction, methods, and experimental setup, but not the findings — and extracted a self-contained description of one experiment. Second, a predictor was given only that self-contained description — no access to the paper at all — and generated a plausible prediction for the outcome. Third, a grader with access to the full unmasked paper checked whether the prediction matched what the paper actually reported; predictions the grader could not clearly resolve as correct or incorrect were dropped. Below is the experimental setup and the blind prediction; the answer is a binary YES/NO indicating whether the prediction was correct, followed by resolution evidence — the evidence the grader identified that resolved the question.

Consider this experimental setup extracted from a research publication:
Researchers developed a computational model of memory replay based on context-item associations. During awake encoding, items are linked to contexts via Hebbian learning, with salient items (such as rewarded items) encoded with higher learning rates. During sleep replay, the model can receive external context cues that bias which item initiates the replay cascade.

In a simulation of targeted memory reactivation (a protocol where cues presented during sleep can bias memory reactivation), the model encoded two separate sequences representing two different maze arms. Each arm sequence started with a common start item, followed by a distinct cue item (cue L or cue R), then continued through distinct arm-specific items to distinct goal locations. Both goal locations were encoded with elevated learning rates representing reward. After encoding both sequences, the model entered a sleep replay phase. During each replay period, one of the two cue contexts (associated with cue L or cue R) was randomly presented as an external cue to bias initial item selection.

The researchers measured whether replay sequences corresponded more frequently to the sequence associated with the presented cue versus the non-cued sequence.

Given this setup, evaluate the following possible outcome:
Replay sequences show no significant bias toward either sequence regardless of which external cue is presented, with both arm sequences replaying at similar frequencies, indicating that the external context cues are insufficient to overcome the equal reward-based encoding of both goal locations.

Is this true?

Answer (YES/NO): NO